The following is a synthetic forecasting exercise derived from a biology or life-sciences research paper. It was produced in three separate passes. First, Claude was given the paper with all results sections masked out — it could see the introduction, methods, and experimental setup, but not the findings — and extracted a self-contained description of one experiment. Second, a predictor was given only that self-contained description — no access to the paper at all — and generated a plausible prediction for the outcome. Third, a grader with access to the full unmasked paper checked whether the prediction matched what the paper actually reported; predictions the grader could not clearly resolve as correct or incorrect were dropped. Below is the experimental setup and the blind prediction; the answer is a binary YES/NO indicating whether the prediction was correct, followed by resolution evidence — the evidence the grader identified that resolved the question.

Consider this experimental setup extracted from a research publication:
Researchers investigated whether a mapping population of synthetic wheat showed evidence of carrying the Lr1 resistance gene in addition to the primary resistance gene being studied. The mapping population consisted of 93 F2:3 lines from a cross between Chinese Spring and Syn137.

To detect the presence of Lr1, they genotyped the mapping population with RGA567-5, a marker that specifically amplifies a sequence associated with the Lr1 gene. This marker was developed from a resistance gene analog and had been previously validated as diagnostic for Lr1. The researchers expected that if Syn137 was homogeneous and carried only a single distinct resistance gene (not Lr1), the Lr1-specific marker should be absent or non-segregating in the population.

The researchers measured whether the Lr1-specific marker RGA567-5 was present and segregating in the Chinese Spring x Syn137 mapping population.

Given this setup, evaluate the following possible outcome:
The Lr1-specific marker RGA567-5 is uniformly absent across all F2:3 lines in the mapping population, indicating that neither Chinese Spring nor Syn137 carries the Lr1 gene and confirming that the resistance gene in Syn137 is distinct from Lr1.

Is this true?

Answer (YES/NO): NO